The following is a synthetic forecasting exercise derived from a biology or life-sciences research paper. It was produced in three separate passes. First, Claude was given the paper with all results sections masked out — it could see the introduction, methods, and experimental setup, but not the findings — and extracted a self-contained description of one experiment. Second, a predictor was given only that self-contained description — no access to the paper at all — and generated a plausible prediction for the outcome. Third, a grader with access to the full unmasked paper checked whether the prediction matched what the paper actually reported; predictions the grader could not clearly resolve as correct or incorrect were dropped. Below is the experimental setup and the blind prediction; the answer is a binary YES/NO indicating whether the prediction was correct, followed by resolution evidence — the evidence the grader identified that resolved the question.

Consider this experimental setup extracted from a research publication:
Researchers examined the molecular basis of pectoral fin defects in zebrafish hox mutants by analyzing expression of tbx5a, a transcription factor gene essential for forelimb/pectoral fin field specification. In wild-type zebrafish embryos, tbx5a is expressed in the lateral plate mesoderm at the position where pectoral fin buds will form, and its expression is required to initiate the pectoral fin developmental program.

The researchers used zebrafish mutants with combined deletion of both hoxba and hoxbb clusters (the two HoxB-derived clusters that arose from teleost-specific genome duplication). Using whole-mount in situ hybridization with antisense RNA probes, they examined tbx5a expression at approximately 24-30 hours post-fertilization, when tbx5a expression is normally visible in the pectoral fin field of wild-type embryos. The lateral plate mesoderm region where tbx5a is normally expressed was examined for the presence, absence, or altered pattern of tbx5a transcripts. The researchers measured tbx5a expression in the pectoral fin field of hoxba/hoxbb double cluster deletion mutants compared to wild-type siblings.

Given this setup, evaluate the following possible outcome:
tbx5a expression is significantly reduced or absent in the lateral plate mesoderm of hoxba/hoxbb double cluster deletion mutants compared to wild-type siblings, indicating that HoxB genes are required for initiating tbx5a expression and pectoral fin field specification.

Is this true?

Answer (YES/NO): YES